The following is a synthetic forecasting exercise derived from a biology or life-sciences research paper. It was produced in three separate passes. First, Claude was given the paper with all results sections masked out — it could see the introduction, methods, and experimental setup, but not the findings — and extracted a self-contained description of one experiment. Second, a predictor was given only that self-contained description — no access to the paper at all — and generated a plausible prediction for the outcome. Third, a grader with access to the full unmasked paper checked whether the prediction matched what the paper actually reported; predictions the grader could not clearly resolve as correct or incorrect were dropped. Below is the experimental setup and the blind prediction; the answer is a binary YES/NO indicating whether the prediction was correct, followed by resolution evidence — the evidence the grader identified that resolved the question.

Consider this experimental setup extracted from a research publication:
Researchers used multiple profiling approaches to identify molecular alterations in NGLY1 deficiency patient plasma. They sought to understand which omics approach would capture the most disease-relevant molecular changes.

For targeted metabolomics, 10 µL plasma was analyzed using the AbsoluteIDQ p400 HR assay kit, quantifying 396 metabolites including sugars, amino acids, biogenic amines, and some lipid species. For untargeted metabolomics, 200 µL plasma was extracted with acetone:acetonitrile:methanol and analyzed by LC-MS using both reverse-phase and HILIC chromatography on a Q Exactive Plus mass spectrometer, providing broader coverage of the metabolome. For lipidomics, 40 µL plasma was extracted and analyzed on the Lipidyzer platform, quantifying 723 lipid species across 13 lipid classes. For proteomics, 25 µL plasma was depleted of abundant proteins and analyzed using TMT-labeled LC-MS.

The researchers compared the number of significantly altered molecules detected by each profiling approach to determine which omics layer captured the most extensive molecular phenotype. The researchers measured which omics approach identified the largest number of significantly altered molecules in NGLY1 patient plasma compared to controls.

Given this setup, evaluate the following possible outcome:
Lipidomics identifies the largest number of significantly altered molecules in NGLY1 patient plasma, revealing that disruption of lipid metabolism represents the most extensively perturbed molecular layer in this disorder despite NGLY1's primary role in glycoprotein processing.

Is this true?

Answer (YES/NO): YES